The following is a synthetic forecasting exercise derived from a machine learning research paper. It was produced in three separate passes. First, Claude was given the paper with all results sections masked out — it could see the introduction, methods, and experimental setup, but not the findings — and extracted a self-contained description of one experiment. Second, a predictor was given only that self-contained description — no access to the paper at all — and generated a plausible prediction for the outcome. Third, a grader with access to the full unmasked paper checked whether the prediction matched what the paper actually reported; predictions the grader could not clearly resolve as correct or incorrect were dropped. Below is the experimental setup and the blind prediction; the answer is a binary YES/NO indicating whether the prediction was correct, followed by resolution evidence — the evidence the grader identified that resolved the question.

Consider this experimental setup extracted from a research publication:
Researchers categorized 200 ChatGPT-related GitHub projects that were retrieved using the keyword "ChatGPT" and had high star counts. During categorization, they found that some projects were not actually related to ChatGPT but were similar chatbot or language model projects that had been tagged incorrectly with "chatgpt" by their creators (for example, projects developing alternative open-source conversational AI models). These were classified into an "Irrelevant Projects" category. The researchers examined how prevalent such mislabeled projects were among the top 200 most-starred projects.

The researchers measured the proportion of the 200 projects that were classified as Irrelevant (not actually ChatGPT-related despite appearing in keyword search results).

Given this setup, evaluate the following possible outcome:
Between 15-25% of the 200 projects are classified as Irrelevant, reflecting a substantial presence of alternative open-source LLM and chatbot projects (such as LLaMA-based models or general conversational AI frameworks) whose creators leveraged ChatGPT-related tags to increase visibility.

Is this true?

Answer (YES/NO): NO